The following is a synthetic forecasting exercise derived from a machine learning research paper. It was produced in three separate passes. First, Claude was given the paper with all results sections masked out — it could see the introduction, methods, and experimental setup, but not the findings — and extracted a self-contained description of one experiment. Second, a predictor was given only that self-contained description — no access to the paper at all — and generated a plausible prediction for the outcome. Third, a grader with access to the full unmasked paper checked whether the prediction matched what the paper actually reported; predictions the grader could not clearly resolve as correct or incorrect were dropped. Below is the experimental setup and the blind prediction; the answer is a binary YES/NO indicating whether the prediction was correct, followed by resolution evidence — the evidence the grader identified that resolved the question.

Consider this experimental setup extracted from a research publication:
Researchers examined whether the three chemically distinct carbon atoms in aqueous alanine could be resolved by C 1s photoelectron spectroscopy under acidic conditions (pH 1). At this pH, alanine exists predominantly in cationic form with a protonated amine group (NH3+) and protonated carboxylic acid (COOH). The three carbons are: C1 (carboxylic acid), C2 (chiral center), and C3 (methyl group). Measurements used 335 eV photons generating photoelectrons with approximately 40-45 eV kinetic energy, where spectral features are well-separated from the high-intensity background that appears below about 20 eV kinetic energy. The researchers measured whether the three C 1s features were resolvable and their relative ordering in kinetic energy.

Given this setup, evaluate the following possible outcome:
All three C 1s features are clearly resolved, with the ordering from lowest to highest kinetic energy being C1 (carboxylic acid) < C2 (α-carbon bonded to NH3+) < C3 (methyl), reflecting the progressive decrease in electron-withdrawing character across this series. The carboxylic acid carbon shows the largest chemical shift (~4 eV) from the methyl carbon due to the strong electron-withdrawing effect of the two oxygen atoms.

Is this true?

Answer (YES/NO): NO